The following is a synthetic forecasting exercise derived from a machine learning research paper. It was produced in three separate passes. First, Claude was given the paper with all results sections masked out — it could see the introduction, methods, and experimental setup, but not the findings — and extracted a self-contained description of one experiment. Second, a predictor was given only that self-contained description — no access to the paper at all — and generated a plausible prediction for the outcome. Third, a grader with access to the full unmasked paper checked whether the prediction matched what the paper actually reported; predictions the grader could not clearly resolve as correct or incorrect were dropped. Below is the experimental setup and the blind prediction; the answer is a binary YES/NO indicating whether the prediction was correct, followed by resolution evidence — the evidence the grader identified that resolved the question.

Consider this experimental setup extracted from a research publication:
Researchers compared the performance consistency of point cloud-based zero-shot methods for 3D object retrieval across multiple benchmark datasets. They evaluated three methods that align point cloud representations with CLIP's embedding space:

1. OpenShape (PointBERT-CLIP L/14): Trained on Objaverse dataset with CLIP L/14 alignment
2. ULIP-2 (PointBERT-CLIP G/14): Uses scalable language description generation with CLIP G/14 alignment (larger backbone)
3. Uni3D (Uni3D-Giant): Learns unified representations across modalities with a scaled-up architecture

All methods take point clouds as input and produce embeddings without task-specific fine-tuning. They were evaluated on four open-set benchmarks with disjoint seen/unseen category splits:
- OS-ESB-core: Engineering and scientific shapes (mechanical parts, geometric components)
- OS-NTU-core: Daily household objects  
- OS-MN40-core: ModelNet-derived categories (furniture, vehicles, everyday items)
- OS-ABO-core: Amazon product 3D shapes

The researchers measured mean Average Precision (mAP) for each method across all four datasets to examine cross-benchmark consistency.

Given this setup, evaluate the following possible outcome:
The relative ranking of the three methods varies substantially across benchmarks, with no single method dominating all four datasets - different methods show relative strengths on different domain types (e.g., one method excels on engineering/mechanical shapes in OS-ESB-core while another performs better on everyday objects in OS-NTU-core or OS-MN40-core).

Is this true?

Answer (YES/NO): NO